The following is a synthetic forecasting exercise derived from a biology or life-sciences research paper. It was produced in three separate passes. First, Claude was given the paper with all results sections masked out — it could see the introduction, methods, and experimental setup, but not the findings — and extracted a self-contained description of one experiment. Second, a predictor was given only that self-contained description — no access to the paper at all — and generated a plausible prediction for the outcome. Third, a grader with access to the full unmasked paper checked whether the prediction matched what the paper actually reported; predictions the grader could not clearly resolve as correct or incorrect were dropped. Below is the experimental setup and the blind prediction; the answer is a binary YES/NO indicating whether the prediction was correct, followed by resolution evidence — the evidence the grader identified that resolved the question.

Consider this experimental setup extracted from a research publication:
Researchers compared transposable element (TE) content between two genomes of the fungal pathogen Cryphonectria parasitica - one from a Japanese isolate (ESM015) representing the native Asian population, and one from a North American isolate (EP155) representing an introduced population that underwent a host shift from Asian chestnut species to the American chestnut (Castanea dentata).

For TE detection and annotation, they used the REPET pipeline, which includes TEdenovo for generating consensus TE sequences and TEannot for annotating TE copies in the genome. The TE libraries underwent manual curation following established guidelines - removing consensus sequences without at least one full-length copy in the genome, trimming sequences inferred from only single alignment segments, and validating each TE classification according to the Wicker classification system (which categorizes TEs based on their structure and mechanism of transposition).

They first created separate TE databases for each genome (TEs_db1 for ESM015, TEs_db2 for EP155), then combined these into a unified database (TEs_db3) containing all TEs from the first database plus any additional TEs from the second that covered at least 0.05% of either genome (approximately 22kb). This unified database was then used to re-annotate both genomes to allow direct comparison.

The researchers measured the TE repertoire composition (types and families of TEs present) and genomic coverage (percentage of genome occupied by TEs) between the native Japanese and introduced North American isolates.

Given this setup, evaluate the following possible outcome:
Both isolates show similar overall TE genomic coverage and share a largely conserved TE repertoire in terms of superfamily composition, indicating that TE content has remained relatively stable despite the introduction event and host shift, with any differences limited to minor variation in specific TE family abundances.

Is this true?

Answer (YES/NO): YES